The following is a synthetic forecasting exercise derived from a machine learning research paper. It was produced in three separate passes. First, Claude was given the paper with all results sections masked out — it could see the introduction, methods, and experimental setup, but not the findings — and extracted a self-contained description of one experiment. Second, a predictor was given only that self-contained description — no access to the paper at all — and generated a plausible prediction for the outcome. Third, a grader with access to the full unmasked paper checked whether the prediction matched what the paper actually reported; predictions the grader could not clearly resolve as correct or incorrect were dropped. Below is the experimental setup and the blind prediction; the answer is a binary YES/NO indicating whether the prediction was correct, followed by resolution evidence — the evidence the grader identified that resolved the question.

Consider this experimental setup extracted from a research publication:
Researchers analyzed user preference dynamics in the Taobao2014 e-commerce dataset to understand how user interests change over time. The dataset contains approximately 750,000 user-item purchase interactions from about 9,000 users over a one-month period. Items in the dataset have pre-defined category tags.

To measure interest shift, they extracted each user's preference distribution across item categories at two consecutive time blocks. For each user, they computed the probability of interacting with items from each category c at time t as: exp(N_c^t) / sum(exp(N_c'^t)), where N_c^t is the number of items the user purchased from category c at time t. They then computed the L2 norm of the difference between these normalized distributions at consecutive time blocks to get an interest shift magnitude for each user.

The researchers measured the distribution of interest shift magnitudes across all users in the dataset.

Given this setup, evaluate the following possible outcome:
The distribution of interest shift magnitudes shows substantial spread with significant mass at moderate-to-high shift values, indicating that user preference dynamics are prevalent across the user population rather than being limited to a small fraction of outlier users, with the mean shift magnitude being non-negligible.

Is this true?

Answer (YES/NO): NO